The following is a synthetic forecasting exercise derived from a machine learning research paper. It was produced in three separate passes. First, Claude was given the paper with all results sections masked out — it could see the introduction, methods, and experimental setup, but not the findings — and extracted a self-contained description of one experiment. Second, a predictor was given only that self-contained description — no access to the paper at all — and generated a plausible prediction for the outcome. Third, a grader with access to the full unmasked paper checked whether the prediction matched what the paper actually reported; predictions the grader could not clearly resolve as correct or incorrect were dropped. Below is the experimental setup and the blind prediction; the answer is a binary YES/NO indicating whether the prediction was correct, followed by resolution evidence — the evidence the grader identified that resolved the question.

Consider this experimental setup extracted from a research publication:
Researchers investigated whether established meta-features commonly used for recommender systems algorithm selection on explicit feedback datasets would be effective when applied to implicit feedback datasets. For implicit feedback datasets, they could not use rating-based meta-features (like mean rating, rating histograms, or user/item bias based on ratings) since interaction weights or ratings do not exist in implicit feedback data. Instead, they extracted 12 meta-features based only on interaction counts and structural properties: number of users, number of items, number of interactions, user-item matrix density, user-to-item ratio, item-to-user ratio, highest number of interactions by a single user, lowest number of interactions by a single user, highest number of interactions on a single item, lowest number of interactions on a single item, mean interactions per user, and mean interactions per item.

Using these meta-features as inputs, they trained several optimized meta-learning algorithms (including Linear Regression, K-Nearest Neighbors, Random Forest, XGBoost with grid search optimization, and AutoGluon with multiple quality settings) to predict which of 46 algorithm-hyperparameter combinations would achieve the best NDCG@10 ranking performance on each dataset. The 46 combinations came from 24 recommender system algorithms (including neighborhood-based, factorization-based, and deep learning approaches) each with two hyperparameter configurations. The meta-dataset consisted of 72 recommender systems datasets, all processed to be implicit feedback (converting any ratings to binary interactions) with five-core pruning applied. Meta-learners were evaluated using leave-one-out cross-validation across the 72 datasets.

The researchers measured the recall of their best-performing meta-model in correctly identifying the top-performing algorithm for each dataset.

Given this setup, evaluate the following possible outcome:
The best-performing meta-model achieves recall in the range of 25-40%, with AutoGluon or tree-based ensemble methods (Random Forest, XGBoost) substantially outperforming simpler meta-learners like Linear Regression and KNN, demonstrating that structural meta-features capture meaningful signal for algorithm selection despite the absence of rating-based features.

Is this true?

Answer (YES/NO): NO